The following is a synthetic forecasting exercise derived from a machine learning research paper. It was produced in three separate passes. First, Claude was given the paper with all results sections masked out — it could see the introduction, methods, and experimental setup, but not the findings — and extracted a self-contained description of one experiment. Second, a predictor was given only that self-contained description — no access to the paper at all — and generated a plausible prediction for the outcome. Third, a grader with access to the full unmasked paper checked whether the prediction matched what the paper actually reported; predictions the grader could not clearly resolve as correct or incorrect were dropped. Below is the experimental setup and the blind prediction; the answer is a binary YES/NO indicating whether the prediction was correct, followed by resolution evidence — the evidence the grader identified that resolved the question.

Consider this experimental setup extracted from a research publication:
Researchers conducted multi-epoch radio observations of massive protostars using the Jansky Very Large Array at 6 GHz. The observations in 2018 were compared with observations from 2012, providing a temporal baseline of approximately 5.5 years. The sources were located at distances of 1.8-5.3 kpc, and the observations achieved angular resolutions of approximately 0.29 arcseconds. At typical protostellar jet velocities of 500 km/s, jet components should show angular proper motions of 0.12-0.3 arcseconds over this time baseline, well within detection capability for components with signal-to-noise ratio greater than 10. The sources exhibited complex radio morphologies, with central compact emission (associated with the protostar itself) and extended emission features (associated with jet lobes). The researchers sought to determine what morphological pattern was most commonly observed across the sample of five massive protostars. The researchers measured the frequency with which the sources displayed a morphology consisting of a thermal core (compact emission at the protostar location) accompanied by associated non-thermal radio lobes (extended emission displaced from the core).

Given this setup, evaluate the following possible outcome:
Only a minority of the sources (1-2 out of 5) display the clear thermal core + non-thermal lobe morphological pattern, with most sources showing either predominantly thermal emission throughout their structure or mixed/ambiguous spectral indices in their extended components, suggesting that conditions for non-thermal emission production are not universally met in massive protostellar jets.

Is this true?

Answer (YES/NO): NO